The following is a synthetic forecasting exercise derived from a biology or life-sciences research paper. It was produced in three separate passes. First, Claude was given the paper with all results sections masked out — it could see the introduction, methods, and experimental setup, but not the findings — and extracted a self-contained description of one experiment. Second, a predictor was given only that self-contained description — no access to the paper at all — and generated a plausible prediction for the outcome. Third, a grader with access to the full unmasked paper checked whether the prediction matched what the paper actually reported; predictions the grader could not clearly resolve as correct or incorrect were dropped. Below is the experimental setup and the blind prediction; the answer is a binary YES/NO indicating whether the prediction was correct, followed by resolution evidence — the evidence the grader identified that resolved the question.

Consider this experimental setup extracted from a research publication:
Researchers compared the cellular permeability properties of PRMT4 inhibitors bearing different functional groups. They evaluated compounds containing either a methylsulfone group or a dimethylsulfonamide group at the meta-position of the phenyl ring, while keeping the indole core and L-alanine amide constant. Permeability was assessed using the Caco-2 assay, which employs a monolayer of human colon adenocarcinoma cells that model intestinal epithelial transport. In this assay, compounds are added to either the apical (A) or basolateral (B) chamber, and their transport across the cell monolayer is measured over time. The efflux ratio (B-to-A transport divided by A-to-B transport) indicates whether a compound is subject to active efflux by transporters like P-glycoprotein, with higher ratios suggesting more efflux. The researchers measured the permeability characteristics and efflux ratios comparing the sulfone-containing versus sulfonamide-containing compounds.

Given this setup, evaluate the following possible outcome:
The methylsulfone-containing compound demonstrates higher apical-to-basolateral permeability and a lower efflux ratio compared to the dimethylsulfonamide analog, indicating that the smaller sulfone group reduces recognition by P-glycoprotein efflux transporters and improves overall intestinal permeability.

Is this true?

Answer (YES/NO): NO